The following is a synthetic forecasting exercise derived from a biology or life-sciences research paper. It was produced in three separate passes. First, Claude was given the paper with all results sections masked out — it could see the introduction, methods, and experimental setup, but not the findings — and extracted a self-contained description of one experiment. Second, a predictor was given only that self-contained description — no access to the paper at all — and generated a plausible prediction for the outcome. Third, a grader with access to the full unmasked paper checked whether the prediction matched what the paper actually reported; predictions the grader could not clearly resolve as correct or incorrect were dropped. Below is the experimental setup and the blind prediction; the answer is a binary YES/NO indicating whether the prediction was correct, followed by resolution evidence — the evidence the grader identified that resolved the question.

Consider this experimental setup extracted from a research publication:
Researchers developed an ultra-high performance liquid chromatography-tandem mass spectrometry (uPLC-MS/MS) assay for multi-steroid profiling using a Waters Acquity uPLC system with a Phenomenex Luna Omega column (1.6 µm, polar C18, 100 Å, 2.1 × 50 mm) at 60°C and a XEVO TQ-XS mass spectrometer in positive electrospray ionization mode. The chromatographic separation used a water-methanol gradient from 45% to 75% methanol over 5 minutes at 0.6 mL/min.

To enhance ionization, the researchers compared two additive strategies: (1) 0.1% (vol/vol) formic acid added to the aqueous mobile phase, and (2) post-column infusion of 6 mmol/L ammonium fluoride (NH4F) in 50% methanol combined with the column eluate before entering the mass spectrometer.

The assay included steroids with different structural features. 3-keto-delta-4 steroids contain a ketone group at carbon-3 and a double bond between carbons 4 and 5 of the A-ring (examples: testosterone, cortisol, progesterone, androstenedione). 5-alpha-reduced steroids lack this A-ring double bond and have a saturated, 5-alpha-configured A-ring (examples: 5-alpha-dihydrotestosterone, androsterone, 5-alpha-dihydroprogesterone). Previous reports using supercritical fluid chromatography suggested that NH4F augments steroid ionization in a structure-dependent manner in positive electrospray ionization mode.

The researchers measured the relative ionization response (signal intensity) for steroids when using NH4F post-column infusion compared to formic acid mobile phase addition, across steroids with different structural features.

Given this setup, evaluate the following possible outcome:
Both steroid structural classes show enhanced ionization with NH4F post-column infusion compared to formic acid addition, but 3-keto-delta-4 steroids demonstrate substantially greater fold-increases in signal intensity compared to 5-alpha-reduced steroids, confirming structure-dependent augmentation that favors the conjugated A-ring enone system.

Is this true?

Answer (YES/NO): YES